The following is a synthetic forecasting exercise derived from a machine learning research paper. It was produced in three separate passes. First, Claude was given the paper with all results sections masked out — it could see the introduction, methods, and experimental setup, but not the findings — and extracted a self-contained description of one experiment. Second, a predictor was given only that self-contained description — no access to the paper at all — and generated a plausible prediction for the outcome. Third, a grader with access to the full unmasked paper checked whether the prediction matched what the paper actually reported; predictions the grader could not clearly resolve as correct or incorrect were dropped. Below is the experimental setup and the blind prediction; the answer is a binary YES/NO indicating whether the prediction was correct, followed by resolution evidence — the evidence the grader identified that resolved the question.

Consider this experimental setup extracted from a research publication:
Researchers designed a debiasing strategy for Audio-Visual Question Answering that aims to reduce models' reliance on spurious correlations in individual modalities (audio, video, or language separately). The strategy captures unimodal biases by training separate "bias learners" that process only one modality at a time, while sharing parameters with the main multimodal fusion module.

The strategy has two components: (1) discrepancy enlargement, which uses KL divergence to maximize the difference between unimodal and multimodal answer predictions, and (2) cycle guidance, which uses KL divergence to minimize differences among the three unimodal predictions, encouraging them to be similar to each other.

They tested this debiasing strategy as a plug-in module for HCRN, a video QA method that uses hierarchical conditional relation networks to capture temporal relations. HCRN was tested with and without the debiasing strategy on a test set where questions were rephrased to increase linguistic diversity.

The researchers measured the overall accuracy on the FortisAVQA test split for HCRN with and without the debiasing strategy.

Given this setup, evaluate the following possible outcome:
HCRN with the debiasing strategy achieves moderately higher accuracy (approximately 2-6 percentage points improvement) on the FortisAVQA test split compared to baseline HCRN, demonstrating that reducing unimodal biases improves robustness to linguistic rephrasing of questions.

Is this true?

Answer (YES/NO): NO